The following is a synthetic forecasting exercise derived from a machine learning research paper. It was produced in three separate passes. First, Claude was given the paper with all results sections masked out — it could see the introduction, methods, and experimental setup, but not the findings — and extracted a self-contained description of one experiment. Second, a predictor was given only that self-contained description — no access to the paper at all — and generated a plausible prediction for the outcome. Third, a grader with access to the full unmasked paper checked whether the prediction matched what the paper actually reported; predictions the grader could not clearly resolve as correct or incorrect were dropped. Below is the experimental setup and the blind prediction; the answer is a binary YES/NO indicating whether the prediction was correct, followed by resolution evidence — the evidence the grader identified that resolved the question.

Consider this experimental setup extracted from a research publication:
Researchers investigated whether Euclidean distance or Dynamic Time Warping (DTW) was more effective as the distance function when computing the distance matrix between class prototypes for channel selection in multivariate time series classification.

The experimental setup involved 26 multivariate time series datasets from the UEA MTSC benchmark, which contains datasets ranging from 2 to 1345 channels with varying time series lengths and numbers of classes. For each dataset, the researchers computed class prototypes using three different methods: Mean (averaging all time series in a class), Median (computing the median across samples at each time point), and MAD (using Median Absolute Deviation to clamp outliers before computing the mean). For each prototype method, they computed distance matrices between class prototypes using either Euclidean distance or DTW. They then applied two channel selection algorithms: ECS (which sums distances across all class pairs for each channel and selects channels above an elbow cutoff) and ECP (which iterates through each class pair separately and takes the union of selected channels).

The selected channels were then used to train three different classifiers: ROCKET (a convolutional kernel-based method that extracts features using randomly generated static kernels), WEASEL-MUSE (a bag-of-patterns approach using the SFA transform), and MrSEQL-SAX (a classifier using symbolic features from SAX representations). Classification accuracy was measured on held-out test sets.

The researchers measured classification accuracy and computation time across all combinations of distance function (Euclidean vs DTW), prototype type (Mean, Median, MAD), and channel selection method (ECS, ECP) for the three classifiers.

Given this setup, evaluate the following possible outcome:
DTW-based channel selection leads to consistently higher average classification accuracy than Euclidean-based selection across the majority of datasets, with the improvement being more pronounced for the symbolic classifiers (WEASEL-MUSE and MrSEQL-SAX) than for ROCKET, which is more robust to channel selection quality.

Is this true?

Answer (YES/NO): NO